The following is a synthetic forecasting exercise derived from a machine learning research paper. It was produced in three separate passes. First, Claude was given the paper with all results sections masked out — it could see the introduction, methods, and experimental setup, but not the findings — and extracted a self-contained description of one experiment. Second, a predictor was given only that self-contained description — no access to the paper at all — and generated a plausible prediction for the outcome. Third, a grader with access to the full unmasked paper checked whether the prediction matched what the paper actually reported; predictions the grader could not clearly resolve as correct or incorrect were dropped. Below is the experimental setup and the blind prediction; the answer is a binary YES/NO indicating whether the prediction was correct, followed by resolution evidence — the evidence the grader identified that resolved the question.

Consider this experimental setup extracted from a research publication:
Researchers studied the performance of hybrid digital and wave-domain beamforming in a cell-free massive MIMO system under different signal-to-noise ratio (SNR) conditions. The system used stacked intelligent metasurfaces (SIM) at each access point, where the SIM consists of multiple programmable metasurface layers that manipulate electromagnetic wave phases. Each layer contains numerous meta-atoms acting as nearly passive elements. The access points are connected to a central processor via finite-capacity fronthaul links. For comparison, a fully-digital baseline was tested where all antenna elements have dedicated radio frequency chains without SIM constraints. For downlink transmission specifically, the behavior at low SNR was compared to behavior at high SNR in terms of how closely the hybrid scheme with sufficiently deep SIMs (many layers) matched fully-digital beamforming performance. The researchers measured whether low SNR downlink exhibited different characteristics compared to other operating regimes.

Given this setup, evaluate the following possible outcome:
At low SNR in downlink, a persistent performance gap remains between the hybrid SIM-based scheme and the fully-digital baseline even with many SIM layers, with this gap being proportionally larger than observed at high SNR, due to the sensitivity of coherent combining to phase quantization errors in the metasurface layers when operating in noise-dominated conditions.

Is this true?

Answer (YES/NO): NO